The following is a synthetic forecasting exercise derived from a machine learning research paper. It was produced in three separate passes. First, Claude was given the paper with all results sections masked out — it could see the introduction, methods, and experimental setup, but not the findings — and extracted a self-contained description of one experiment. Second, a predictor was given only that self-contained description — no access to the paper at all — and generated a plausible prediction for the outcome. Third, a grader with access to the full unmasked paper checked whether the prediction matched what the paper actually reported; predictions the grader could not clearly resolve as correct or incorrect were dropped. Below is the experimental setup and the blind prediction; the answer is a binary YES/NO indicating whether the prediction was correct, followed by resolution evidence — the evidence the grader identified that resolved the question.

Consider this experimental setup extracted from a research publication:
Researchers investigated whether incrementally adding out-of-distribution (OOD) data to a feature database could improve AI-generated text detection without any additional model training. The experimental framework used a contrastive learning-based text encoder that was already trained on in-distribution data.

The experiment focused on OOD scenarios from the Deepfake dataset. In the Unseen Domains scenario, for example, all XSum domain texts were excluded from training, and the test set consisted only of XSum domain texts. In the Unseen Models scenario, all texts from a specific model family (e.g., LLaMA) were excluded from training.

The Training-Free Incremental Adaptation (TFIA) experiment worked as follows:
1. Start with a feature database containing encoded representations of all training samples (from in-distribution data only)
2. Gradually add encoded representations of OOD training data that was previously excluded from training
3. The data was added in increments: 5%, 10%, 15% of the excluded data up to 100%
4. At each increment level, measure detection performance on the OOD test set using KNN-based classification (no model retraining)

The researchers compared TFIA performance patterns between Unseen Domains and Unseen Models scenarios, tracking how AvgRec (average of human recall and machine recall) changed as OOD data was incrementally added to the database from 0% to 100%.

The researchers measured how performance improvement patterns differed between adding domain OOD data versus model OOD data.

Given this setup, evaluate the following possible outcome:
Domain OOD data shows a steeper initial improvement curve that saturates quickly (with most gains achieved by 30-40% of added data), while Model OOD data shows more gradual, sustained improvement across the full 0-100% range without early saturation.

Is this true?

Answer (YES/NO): NO